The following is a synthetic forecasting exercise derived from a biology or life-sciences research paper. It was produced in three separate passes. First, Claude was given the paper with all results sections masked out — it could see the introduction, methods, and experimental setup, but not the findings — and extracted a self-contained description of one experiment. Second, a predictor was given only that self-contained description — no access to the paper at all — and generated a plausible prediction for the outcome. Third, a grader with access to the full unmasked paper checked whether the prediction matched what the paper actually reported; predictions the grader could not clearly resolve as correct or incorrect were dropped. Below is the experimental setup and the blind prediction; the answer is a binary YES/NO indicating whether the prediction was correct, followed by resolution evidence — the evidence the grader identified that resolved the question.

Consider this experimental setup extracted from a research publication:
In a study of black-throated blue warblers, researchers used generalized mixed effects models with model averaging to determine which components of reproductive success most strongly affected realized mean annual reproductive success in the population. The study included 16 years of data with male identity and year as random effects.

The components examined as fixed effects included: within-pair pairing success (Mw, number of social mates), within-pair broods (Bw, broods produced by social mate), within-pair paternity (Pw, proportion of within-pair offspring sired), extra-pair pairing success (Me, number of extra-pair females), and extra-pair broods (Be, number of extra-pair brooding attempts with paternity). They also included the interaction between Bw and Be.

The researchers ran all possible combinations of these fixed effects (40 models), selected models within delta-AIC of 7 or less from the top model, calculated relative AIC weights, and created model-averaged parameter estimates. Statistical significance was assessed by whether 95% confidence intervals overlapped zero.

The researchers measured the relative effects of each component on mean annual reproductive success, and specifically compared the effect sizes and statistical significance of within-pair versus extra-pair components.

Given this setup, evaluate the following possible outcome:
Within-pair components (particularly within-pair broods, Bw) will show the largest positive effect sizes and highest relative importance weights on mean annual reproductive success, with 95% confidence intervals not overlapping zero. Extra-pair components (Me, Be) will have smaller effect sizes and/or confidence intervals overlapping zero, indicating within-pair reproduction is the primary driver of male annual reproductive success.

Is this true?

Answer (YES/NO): NO